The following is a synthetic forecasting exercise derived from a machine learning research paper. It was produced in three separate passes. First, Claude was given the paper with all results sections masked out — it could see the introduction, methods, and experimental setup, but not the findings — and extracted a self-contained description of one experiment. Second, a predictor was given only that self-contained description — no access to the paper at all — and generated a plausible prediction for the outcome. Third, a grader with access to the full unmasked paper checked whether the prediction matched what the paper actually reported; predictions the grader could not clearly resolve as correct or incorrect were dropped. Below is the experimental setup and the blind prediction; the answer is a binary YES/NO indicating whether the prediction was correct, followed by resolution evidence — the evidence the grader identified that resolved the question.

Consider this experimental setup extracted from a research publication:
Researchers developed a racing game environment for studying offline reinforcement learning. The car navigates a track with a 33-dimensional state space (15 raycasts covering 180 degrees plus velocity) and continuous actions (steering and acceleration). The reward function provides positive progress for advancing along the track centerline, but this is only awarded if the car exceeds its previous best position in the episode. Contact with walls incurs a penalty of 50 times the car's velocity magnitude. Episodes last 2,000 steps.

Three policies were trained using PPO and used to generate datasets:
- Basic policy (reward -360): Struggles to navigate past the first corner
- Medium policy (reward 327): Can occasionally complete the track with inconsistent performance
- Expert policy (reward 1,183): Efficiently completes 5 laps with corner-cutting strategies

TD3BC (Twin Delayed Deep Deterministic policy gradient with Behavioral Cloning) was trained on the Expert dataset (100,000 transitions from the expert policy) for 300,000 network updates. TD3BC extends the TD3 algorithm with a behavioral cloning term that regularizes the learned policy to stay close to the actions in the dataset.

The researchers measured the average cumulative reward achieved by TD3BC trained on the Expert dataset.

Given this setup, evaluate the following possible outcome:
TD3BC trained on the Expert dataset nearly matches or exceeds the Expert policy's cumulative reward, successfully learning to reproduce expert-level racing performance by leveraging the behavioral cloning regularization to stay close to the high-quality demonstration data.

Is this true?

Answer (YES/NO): NO